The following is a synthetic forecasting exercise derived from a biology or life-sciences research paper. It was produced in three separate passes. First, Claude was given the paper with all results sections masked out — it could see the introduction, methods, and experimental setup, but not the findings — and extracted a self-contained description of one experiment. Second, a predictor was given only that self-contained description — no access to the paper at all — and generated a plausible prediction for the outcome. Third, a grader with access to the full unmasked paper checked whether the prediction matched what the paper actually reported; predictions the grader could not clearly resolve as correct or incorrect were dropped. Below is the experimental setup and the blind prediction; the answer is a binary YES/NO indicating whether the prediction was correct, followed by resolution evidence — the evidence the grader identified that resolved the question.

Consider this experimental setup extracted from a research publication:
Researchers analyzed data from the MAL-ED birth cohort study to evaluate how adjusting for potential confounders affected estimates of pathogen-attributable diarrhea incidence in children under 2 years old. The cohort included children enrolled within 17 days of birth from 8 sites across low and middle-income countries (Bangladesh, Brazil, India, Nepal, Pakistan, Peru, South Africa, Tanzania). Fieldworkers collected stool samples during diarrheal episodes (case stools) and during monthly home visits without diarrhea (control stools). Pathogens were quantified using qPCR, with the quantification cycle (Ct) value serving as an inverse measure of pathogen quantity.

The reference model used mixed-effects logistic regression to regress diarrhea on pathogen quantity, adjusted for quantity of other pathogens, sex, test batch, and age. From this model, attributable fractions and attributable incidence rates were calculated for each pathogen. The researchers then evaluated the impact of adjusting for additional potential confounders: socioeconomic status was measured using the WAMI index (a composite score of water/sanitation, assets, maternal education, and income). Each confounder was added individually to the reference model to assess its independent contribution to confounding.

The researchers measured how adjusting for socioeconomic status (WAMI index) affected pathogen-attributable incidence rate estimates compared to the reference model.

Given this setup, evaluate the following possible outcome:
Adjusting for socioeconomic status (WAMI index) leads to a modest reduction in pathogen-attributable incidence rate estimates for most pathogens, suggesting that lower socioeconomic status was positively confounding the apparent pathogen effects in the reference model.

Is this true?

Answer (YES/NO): NO